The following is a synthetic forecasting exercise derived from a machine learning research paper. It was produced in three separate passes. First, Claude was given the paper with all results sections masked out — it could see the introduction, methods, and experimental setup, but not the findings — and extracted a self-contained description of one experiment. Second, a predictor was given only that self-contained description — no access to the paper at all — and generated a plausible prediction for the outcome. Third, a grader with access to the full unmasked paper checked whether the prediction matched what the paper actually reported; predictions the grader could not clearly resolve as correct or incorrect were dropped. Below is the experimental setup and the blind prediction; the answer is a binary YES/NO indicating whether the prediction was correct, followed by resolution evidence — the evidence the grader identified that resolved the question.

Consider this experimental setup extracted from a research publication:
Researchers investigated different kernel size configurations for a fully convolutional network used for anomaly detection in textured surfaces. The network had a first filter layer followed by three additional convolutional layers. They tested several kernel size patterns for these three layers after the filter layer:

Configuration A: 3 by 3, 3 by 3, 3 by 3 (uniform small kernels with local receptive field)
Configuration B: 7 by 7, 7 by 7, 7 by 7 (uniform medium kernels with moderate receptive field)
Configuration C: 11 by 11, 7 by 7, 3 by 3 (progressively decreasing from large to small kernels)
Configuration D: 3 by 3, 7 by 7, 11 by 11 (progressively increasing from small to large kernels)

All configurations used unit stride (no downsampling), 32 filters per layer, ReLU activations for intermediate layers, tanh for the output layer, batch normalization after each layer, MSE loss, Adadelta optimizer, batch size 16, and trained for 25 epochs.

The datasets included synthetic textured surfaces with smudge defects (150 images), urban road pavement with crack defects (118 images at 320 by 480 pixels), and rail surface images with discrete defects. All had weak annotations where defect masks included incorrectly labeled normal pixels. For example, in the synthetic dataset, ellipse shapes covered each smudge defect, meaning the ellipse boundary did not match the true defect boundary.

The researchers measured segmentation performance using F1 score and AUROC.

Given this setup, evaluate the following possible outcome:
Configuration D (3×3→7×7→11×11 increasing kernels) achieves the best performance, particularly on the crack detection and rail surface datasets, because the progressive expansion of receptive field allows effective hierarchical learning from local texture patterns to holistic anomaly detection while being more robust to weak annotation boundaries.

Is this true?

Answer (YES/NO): NO